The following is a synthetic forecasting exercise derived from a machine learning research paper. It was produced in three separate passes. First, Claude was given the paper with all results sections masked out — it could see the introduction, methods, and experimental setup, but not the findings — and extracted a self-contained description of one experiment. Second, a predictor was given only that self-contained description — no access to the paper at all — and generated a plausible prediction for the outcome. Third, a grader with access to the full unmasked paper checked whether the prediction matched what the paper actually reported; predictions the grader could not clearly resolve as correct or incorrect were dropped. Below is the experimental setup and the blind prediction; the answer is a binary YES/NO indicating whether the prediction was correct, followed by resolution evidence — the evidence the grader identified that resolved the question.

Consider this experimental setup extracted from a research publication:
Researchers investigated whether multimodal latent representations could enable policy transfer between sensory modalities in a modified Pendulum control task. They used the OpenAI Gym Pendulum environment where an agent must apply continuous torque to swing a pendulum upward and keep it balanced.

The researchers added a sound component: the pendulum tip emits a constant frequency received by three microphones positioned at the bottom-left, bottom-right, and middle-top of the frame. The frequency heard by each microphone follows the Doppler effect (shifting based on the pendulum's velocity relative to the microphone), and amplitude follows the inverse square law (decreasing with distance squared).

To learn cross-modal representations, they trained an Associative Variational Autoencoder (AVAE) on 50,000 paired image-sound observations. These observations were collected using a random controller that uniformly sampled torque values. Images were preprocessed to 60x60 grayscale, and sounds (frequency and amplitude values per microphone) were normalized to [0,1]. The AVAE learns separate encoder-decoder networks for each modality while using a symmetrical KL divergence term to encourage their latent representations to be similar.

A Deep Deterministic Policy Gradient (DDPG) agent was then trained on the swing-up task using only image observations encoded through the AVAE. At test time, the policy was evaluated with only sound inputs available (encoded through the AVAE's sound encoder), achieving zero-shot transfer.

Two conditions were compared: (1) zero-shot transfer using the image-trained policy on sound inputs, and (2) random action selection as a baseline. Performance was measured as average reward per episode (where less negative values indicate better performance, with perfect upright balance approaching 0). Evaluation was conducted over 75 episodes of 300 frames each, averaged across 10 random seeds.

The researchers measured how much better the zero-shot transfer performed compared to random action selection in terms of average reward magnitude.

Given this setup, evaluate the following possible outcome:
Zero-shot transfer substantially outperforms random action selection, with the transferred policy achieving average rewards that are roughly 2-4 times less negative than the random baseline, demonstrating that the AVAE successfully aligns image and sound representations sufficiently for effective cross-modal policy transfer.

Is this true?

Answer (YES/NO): YES